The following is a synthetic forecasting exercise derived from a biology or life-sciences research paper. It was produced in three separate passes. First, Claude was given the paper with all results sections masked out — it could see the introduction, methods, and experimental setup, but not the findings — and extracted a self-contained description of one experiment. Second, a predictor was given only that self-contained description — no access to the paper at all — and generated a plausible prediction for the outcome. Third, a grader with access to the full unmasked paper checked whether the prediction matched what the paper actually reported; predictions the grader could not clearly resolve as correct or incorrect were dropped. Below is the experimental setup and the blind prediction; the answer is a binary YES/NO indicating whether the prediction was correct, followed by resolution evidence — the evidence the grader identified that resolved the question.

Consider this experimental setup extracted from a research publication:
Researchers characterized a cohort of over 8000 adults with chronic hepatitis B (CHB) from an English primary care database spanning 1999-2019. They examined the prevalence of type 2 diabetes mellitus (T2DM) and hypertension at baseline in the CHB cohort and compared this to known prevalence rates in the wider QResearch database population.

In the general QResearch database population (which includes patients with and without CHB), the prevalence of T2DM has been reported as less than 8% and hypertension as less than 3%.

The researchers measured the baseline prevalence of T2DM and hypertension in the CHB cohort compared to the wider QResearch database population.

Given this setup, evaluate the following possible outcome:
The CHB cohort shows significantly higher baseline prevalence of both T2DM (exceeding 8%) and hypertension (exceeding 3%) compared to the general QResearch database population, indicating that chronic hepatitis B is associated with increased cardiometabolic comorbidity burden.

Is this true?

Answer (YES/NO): YES